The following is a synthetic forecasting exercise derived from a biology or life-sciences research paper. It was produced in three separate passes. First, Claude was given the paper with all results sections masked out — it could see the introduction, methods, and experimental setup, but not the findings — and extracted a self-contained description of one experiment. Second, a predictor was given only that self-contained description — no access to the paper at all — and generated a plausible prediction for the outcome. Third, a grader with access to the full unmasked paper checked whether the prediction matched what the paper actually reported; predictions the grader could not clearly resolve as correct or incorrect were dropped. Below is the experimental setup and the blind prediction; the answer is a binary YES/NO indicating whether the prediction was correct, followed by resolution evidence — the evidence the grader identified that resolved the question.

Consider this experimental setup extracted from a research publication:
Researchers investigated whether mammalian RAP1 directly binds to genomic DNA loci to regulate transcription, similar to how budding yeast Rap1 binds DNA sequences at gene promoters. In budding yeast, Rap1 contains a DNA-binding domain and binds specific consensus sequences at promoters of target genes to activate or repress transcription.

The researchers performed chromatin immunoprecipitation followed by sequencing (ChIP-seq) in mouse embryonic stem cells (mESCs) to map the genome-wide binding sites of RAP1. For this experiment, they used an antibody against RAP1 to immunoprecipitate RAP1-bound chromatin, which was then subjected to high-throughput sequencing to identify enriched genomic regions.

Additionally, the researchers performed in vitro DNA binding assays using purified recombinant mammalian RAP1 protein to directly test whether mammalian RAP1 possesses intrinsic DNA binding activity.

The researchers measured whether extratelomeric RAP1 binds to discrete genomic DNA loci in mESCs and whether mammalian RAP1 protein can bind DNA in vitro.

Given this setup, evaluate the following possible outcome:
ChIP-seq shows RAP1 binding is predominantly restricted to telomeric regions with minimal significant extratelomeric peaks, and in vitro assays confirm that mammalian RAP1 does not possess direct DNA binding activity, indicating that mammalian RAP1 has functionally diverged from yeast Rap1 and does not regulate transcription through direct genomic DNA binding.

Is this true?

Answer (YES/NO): NO